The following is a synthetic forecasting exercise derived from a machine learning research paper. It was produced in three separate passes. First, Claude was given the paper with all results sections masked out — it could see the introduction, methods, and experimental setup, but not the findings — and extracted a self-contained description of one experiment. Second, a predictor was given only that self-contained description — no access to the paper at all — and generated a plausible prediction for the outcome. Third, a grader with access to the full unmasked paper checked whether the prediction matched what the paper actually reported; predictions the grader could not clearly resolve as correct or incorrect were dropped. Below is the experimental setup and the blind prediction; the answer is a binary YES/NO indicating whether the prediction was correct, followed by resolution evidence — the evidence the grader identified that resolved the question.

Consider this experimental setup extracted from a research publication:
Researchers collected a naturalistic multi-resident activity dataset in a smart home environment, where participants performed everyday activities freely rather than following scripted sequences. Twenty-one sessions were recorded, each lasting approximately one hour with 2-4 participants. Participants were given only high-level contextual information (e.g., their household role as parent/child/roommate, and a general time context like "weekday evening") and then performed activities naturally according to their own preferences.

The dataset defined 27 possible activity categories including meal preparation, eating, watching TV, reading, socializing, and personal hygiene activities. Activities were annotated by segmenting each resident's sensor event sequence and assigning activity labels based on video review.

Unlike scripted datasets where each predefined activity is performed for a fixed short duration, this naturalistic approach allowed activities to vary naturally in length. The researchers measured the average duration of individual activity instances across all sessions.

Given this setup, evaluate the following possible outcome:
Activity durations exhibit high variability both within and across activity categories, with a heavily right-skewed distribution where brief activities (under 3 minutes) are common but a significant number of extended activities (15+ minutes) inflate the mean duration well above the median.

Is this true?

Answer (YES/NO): NO